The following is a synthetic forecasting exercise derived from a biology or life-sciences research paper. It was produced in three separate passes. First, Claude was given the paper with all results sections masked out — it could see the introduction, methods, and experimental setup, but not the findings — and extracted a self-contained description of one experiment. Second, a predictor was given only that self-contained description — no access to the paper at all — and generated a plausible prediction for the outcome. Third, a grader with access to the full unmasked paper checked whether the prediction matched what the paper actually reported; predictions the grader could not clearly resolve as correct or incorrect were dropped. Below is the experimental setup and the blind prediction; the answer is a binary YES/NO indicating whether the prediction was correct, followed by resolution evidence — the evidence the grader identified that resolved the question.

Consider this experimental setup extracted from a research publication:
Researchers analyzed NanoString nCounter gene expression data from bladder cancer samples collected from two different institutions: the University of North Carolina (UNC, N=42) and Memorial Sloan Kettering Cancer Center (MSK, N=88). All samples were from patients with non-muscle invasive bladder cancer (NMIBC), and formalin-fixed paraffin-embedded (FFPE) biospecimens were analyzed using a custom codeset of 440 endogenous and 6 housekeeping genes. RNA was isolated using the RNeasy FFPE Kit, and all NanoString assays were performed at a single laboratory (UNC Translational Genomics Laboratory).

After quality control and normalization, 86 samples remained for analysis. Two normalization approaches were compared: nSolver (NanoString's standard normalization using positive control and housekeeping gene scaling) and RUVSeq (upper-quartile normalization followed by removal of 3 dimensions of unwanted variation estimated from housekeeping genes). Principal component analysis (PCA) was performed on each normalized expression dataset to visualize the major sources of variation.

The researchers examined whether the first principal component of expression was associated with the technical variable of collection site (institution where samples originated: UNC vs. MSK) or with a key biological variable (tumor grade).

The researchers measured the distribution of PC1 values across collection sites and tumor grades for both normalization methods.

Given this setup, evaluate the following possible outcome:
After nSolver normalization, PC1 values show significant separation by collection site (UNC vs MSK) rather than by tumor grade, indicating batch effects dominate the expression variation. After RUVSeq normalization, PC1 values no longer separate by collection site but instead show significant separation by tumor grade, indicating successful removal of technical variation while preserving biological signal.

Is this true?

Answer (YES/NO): YES